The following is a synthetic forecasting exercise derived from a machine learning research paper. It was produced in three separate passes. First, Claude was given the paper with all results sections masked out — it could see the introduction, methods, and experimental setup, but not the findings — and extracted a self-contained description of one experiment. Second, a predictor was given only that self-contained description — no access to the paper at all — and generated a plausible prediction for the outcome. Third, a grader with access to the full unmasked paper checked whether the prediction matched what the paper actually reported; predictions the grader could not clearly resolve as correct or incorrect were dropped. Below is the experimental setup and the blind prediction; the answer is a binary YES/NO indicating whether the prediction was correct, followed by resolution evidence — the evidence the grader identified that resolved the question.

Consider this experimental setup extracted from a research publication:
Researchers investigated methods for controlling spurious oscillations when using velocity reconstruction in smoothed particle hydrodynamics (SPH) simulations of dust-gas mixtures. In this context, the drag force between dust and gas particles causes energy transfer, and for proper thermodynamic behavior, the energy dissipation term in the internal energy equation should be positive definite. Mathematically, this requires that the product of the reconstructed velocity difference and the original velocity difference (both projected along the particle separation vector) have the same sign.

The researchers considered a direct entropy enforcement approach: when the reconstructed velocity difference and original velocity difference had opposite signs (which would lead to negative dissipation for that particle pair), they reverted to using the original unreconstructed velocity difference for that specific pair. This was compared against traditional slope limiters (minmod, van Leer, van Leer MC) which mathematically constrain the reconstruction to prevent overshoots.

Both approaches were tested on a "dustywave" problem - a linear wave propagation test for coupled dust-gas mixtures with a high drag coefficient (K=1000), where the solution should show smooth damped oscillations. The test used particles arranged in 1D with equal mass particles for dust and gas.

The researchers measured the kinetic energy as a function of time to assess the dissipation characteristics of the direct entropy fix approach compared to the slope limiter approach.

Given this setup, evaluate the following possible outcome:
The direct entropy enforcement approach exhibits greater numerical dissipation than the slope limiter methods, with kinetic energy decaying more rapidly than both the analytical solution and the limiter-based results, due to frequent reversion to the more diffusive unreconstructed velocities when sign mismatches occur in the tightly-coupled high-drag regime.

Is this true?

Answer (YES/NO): YES